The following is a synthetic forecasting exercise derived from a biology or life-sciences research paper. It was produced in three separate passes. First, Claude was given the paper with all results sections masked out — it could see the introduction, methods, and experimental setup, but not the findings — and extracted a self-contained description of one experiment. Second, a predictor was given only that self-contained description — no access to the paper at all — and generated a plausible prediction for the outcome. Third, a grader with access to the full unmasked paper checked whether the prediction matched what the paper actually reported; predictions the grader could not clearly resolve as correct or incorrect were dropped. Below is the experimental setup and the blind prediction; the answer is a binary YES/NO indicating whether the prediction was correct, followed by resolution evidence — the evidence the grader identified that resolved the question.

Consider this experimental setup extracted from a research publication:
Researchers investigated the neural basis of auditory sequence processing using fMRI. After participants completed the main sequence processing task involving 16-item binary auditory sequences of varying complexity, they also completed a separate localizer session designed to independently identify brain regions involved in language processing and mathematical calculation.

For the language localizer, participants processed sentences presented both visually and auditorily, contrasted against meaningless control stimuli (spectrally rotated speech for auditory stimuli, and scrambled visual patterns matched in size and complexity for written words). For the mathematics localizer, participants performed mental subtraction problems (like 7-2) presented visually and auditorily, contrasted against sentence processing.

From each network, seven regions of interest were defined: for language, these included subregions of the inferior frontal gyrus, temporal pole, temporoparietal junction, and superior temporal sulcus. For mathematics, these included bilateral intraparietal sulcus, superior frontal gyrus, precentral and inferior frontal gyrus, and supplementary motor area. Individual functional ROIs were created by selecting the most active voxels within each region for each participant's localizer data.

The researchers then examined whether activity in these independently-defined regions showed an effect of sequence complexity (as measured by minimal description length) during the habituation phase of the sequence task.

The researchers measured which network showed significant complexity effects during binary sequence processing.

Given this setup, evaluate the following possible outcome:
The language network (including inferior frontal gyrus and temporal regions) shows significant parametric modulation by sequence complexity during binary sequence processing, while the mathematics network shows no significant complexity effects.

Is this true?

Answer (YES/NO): NO